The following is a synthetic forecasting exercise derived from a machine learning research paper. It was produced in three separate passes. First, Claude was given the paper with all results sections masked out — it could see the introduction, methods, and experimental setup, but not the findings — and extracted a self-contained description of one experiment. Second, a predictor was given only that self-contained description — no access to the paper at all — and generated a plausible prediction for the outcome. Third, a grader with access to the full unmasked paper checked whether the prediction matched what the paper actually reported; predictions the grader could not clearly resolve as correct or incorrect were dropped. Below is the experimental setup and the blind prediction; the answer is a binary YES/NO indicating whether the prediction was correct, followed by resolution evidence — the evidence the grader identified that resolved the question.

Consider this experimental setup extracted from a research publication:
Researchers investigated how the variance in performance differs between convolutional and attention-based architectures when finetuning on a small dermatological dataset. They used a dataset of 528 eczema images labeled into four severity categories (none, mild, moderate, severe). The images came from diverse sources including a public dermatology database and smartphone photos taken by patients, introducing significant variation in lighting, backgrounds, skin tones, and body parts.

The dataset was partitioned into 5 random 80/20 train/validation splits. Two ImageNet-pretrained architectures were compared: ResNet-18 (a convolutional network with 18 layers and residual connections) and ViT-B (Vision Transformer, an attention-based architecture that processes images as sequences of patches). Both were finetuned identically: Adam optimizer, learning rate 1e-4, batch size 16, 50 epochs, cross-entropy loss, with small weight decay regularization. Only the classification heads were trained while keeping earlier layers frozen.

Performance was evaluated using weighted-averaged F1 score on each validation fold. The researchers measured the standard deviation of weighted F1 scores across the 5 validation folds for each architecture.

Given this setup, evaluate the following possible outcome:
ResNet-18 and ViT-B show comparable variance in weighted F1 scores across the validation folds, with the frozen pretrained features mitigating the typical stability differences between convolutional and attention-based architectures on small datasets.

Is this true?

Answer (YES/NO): NO